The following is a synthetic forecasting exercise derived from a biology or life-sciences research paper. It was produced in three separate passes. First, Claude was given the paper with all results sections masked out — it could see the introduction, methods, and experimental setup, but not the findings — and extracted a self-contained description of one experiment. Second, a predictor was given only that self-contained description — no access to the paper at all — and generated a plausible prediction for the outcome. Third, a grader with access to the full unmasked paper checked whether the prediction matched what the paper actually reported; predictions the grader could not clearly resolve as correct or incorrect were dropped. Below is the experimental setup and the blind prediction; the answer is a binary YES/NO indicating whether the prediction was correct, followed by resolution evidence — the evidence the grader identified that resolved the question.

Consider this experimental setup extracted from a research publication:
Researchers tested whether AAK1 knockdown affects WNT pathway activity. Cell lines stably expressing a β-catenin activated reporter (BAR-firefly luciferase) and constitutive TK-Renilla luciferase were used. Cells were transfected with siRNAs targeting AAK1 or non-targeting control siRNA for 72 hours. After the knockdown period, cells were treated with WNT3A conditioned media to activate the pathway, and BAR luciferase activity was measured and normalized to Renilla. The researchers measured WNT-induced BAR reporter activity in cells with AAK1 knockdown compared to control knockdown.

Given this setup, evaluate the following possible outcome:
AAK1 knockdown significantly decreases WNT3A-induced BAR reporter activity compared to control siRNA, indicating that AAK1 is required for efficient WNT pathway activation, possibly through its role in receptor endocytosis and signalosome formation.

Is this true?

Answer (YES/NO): NO